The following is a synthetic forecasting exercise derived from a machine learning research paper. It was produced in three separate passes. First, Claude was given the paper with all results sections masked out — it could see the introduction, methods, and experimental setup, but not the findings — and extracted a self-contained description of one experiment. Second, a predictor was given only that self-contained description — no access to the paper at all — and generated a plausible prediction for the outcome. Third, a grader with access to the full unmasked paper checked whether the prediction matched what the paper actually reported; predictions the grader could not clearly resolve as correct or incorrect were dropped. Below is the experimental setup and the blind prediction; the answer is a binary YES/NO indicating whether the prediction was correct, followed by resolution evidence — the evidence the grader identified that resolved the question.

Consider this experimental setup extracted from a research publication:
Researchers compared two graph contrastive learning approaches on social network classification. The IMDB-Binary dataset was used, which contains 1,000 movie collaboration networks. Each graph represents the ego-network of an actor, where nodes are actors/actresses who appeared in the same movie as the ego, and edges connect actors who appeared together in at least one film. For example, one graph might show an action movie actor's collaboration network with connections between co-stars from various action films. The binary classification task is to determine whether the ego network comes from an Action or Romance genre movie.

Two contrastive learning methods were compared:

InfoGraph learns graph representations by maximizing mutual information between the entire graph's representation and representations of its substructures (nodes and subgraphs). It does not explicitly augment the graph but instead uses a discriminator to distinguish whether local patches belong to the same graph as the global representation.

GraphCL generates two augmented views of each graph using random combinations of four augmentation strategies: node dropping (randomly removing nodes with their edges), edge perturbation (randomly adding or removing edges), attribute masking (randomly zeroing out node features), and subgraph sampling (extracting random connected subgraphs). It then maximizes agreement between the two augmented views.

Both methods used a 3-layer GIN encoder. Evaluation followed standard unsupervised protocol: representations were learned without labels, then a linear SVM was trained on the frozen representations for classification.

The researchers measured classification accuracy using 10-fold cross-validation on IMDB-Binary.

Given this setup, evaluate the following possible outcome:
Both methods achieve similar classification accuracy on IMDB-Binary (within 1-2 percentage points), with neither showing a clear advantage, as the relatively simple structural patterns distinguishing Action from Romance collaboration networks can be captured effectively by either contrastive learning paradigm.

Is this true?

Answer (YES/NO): NO